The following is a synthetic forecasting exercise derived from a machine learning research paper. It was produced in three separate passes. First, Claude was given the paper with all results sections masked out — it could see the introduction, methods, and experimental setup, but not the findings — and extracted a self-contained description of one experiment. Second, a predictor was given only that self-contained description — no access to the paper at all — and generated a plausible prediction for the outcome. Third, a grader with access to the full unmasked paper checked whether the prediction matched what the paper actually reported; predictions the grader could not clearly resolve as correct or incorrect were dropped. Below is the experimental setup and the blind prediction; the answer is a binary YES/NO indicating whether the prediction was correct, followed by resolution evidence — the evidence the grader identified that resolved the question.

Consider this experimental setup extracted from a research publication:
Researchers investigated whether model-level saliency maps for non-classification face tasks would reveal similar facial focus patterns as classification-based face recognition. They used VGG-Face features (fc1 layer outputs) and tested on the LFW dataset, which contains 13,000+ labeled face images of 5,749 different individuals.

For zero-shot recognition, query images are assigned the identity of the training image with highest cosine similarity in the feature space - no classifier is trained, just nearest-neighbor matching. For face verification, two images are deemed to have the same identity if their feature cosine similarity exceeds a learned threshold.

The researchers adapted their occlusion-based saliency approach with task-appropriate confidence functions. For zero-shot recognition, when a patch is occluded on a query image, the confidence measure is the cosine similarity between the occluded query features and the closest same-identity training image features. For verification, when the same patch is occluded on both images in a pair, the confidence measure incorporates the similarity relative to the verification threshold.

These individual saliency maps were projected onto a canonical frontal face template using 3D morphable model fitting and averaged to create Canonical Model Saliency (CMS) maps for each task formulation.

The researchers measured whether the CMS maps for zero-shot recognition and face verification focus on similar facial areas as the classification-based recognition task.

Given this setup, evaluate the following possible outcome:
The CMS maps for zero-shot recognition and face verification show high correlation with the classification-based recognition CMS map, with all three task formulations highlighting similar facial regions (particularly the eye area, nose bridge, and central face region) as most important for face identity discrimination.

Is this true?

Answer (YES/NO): YES